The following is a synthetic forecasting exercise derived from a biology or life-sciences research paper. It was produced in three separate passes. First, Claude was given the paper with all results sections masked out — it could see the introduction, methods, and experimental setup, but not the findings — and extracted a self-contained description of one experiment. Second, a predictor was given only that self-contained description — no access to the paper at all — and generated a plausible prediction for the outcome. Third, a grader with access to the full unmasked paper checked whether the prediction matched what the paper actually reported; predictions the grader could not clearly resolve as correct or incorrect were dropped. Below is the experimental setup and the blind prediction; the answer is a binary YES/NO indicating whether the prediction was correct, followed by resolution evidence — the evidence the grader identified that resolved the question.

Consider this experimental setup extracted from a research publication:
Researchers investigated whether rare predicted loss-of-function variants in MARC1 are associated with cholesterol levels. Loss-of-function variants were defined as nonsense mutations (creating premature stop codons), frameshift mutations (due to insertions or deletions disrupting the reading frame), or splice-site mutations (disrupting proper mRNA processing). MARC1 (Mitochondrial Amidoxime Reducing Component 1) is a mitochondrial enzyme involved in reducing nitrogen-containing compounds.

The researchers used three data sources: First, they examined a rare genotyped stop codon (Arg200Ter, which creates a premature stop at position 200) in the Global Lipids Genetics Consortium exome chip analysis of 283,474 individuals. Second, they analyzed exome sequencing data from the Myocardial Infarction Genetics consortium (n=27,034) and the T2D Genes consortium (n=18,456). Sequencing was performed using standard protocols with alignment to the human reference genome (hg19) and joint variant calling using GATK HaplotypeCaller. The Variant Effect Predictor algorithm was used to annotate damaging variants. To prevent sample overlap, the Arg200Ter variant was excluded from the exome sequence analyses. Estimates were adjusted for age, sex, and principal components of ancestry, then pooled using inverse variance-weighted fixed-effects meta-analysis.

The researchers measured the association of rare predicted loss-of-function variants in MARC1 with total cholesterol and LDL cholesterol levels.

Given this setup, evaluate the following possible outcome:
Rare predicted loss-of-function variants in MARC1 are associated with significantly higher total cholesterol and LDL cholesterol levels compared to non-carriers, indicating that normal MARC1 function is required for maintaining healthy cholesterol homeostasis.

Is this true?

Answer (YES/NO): NO